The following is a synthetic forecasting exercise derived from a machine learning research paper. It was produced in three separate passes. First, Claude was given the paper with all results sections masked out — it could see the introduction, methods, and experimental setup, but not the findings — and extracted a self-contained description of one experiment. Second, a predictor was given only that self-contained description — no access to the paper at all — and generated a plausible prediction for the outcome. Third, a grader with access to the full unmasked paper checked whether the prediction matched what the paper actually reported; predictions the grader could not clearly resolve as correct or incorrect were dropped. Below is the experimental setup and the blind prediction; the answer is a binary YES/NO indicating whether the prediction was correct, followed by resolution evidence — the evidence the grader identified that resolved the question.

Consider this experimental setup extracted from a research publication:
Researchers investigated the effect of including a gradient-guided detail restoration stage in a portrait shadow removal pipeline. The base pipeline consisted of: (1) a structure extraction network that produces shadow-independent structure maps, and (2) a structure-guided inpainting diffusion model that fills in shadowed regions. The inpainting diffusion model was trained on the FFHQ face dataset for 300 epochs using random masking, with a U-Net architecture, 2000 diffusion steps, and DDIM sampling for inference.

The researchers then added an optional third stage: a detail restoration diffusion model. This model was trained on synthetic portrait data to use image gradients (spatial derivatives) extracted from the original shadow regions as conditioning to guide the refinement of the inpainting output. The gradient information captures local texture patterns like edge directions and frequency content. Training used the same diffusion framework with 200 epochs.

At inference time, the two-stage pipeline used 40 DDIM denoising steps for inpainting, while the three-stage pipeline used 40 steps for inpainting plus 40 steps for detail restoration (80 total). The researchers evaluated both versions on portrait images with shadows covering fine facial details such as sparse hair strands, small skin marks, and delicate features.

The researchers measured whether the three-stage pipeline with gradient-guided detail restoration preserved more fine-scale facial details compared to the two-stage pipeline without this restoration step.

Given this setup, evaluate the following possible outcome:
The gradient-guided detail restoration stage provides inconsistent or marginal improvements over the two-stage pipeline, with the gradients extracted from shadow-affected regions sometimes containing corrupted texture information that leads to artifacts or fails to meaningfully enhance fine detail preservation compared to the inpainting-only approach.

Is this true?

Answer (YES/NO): NO